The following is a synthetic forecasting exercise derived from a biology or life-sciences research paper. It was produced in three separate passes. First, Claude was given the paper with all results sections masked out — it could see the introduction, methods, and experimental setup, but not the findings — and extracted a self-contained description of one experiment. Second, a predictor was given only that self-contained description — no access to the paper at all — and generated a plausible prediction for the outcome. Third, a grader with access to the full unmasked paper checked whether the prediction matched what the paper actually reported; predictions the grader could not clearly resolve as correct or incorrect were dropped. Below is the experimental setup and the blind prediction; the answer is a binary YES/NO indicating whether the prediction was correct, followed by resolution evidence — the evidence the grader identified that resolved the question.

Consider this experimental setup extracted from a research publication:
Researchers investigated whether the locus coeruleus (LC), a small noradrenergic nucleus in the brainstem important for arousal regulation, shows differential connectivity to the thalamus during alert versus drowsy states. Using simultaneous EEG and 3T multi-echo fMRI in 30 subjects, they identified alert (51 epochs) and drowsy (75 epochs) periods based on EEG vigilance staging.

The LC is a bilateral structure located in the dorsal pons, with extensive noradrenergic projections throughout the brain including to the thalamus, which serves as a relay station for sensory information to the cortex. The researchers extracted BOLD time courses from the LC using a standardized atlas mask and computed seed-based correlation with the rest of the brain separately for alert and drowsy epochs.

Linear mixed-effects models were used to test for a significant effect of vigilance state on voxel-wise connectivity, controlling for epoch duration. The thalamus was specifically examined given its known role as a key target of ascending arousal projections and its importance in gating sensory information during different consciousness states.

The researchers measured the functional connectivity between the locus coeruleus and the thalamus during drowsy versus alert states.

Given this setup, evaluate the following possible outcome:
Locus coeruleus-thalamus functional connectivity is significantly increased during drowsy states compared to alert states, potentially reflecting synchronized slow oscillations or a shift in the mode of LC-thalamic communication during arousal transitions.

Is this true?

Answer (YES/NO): YES